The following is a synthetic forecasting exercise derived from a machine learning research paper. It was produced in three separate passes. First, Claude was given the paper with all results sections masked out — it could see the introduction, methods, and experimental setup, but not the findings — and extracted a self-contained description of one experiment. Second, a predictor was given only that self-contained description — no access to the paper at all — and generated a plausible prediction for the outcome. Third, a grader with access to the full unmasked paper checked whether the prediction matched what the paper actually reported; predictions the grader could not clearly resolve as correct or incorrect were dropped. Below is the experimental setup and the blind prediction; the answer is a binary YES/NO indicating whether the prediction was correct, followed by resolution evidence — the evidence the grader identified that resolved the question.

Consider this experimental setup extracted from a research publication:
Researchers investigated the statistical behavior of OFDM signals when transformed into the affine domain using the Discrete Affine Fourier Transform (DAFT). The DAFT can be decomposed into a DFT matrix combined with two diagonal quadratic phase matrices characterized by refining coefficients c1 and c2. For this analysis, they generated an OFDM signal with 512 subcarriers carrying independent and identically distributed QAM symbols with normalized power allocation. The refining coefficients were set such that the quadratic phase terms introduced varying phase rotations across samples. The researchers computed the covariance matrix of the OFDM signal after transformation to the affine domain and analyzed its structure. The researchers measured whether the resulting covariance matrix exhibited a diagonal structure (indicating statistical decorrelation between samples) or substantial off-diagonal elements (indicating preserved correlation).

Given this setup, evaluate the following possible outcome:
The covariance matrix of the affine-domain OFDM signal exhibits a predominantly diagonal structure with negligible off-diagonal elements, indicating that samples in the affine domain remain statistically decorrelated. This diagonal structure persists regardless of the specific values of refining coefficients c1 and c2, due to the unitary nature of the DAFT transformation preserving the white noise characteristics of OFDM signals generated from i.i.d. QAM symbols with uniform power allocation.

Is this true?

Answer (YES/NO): YES